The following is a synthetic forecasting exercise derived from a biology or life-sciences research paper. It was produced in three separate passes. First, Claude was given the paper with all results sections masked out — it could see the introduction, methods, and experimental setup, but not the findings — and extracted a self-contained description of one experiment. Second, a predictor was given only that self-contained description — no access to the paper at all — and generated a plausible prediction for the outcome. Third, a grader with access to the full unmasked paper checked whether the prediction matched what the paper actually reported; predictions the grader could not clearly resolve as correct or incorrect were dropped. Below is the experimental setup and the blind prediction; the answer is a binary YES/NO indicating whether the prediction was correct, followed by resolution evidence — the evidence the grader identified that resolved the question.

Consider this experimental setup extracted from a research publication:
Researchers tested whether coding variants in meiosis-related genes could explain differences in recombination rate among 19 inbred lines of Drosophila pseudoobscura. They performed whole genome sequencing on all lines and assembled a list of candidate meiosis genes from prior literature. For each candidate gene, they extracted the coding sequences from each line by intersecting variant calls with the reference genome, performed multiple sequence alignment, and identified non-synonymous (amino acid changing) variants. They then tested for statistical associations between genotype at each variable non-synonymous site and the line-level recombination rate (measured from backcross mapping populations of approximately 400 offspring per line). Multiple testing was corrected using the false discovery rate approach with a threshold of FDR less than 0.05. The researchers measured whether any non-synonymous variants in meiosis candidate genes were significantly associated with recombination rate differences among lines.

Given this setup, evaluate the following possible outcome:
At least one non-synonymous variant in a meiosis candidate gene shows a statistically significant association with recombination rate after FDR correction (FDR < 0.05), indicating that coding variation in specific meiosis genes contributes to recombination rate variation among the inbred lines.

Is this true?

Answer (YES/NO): YES